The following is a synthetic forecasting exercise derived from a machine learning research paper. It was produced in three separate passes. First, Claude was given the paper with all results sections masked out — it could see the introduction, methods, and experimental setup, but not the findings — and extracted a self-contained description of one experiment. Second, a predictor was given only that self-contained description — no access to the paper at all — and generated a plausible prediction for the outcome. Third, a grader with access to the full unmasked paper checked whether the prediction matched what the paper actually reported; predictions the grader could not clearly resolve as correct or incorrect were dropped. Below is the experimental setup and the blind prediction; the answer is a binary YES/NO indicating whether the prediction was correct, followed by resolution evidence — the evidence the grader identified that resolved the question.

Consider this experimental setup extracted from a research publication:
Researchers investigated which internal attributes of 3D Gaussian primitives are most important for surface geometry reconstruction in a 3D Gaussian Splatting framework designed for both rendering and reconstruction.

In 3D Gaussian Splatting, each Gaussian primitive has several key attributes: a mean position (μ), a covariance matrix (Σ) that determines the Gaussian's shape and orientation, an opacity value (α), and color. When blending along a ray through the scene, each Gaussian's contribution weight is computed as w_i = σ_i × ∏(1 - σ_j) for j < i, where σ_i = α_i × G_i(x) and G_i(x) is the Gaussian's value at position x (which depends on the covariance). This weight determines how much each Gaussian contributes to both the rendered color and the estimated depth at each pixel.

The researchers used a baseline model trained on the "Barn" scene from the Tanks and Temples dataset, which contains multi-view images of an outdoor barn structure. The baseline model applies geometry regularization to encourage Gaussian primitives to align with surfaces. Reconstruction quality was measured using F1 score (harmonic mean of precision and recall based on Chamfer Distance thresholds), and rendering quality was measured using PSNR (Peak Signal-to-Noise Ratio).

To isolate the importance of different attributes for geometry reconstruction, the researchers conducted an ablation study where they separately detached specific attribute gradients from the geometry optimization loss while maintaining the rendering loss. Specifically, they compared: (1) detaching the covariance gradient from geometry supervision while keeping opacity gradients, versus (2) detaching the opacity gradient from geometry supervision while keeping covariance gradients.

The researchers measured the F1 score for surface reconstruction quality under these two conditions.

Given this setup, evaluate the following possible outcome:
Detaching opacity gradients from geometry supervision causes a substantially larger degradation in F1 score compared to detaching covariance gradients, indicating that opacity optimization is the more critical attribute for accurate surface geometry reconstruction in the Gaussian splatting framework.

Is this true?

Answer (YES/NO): NO